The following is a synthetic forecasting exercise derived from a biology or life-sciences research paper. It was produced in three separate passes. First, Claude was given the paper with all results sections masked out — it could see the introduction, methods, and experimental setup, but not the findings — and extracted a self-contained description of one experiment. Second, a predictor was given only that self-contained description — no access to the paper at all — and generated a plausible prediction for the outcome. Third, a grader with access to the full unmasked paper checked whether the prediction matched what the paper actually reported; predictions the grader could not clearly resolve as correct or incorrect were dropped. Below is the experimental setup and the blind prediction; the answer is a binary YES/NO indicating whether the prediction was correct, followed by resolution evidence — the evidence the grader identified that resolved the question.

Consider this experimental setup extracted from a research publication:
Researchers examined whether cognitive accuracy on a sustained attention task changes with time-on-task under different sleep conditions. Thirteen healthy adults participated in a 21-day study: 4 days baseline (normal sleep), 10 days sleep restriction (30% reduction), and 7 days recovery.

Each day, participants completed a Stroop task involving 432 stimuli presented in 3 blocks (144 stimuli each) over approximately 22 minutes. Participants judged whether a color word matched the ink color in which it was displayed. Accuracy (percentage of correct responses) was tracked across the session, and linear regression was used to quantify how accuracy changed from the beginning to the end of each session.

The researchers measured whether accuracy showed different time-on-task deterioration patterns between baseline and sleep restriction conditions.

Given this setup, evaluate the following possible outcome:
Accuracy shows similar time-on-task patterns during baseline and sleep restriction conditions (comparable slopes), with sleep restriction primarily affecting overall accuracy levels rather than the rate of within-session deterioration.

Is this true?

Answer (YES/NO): NO